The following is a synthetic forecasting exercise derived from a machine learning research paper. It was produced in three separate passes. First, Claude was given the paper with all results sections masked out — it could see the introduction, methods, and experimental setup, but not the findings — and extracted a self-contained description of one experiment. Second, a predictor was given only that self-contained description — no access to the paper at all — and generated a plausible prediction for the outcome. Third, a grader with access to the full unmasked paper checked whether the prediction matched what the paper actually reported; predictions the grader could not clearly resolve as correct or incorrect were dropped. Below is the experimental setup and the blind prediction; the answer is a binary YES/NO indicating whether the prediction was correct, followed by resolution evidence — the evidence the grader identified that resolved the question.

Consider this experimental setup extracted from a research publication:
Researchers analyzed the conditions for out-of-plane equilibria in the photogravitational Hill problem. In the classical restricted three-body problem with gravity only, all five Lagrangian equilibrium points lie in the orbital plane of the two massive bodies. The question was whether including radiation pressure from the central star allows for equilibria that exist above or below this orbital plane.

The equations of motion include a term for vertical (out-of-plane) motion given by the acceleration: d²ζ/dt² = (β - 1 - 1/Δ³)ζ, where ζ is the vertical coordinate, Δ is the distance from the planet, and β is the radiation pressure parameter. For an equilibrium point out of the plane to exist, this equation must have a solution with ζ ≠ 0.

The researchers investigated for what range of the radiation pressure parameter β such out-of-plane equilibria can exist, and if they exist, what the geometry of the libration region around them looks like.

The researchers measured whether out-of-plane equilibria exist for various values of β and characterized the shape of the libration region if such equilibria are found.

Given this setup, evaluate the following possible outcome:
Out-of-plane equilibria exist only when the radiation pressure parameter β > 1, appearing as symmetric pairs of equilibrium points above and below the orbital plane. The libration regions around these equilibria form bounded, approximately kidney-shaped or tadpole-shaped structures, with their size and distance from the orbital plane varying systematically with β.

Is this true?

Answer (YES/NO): NO